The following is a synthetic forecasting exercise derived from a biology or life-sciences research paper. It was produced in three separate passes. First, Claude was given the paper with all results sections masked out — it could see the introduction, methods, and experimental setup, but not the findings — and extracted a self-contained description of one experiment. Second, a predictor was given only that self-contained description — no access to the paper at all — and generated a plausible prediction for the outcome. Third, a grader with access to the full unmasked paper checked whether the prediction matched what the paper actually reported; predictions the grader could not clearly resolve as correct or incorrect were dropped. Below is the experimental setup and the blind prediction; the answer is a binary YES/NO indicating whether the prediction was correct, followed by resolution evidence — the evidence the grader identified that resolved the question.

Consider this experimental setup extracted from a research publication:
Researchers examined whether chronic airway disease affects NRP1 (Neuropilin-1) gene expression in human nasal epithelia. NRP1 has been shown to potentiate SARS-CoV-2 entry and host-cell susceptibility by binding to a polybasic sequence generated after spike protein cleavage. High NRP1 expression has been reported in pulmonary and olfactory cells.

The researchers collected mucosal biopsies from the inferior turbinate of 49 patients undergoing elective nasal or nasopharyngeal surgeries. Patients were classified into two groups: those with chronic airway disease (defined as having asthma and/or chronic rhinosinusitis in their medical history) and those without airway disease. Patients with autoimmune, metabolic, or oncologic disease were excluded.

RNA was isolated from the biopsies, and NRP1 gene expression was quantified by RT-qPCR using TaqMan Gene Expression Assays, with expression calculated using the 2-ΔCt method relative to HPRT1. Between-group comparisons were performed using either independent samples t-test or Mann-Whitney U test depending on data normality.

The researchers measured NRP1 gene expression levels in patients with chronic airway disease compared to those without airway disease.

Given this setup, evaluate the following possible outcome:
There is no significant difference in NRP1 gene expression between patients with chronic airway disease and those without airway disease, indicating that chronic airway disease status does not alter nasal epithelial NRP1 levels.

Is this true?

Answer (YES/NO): NO